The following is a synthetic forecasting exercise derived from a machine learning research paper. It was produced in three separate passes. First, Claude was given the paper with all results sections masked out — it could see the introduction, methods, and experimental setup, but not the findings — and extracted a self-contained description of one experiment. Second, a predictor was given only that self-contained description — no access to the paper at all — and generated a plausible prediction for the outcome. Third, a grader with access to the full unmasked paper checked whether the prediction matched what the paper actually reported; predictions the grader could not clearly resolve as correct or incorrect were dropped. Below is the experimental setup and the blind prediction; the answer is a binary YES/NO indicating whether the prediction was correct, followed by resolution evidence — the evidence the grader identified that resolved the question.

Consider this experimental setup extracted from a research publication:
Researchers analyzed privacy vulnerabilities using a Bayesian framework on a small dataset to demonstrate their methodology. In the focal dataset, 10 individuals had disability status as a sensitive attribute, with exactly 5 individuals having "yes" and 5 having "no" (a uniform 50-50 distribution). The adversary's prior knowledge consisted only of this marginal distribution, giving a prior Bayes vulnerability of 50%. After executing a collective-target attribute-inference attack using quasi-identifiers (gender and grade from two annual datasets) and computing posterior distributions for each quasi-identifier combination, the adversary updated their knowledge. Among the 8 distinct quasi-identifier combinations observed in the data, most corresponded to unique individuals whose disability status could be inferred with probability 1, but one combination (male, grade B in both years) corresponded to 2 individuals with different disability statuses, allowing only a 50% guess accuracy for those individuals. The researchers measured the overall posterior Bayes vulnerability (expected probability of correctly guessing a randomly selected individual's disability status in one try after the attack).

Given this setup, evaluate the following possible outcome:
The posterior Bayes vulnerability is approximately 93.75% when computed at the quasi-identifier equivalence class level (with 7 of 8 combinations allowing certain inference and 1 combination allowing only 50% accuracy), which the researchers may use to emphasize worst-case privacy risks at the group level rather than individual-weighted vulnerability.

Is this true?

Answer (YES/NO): NO